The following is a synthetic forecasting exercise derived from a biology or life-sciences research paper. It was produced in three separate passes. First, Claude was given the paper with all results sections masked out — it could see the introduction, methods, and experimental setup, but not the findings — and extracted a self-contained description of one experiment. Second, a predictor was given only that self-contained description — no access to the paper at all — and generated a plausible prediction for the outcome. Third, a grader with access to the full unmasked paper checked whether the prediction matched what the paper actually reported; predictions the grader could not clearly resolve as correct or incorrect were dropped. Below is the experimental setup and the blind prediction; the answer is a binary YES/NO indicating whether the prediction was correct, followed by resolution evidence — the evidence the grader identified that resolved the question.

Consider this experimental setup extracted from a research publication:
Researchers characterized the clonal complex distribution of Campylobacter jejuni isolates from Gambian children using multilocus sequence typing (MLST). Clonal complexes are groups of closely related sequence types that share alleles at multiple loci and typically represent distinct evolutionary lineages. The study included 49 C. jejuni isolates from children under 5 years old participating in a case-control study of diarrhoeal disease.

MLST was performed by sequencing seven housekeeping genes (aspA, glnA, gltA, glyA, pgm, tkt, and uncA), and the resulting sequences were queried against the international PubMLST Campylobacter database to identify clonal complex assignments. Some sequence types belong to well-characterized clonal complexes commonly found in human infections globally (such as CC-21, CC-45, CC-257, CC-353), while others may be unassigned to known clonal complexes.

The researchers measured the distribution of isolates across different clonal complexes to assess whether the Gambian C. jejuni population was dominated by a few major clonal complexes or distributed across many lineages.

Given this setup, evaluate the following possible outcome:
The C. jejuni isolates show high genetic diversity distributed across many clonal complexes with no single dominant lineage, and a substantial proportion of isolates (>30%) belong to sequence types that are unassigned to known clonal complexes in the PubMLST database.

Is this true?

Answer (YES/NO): NO